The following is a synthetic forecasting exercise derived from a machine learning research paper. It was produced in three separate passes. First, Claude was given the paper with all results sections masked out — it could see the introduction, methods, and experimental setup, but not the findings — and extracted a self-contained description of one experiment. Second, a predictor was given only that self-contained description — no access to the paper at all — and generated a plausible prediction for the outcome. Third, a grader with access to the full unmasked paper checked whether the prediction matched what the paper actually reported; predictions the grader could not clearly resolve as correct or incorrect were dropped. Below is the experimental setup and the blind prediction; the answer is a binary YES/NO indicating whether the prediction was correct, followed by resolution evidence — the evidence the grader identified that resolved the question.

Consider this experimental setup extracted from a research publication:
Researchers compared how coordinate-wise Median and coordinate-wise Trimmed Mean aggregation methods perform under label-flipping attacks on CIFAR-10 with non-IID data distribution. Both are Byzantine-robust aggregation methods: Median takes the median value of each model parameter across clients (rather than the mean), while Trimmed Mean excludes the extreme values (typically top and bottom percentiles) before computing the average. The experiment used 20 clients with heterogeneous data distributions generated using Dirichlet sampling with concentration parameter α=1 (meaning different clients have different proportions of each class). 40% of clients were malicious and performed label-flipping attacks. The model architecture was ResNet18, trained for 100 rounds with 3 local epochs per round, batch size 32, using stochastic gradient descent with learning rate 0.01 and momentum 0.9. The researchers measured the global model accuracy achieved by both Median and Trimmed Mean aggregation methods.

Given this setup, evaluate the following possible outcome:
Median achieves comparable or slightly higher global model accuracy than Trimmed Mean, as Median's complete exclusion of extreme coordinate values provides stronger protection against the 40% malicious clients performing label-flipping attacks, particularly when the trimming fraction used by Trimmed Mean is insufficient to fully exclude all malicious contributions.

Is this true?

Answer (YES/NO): YES